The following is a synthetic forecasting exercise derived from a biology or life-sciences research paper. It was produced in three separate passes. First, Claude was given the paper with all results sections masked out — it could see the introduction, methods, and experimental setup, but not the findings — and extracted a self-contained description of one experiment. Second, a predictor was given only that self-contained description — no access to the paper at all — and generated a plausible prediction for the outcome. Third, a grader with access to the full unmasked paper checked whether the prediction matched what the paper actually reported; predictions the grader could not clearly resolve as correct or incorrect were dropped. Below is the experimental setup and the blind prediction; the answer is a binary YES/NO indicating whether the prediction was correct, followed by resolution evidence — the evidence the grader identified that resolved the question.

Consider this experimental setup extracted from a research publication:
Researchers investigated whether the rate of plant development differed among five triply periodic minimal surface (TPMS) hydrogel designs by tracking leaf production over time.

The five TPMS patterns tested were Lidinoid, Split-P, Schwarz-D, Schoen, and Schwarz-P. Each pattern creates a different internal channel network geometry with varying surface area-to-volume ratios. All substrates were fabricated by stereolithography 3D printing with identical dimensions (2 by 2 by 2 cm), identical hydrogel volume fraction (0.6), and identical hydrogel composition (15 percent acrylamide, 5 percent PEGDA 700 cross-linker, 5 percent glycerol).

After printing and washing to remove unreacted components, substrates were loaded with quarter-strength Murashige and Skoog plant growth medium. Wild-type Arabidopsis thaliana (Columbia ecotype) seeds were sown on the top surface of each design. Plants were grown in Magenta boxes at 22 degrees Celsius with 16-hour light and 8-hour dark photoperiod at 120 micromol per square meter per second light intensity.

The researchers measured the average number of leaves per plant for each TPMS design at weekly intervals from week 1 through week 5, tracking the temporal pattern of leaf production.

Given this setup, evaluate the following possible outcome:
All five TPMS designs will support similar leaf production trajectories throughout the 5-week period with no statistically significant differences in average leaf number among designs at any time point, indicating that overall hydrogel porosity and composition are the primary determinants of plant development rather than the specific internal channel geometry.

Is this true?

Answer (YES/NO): NO